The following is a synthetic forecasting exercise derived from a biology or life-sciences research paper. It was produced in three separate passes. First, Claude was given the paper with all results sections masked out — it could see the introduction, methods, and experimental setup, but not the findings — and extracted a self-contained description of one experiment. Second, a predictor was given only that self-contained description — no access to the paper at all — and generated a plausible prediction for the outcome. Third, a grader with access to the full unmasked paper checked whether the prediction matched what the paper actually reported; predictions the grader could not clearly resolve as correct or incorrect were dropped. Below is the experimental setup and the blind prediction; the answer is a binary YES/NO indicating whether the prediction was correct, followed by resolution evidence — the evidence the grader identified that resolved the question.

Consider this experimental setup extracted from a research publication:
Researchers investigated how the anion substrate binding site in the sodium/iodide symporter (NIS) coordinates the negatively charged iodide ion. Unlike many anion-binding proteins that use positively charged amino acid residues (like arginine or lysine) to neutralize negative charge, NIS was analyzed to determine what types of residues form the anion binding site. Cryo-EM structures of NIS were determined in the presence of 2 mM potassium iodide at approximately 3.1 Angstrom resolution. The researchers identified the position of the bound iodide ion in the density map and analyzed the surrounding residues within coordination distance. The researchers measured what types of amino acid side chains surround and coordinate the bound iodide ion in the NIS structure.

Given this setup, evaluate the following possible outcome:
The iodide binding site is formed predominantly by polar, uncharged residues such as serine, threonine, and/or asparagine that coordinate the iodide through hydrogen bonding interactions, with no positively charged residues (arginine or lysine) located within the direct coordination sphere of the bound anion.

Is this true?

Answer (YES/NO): NO